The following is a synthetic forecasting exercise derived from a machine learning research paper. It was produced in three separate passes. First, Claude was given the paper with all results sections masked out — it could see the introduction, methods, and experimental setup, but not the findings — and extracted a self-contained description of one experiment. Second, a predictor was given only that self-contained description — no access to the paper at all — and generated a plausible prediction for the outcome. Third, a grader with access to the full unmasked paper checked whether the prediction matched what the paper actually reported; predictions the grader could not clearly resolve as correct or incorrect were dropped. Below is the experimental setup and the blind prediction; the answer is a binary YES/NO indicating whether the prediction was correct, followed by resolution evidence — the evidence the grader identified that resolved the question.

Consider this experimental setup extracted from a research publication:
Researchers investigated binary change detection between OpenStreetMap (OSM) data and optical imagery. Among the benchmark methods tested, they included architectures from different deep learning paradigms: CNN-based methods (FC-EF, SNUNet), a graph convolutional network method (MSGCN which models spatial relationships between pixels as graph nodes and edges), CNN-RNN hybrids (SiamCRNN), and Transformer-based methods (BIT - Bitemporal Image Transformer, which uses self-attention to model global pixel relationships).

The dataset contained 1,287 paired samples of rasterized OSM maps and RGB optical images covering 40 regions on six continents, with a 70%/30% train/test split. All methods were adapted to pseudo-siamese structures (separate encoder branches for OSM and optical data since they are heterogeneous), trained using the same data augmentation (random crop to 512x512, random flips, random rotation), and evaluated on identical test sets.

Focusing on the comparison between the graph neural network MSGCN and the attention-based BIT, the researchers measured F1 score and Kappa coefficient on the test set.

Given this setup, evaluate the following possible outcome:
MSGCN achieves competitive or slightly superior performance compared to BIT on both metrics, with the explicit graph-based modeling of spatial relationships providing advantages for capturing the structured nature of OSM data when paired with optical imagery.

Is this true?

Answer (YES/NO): NO